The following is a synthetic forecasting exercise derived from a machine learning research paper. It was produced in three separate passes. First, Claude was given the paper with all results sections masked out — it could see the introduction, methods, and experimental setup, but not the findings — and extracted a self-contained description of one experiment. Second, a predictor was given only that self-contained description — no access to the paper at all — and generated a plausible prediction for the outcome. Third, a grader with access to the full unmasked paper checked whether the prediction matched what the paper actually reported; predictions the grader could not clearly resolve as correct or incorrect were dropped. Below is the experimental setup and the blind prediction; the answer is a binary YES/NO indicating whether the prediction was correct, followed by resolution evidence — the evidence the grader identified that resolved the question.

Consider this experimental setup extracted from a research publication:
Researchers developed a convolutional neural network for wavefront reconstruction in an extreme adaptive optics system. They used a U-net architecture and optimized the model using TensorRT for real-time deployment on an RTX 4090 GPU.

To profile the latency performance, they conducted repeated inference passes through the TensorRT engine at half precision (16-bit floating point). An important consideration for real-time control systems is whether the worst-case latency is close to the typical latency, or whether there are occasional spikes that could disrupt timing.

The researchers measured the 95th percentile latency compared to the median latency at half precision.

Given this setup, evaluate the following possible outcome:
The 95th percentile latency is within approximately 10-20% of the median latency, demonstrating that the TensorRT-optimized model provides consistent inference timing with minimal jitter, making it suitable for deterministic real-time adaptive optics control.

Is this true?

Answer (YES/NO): NO